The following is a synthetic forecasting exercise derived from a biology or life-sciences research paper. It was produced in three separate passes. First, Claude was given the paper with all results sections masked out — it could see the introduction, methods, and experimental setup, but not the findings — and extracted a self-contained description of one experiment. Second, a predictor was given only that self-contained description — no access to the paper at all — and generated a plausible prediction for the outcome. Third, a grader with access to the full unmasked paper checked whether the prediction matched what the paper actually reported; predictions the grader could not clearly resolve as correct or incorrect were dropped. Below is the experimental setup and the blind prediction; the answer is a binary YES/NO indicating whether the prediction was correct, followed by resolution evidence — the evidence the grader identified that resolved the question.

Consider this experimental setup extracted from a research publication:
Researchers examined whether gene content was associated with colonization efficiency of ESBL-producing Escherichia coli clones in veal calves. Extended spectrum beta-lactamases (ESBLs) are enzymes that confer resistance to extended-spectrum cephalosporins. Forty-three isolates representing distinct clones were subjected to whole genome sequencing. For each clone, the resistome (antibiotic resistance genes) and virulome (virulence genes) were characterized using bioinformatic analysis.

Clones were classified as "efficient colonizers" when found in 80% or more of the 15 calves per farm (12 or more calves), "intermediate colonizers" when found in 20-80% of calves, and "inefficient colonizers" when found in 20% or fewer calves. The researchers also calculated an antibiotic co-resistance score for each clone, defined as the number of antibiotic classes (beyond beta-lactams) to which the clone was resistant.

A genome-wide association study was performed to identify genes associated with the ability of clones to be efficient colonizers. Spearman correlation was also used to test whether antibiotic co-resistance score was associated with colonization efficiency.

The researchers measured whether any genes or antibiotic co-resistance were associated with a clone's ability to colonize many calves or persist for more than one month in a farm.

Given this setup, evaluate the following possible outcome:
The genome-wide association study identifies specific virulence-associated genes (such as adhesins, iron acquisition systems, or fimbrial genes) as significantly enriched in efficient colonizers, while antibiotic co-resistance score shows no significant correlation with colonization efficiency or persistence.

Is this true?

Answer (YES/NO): NO